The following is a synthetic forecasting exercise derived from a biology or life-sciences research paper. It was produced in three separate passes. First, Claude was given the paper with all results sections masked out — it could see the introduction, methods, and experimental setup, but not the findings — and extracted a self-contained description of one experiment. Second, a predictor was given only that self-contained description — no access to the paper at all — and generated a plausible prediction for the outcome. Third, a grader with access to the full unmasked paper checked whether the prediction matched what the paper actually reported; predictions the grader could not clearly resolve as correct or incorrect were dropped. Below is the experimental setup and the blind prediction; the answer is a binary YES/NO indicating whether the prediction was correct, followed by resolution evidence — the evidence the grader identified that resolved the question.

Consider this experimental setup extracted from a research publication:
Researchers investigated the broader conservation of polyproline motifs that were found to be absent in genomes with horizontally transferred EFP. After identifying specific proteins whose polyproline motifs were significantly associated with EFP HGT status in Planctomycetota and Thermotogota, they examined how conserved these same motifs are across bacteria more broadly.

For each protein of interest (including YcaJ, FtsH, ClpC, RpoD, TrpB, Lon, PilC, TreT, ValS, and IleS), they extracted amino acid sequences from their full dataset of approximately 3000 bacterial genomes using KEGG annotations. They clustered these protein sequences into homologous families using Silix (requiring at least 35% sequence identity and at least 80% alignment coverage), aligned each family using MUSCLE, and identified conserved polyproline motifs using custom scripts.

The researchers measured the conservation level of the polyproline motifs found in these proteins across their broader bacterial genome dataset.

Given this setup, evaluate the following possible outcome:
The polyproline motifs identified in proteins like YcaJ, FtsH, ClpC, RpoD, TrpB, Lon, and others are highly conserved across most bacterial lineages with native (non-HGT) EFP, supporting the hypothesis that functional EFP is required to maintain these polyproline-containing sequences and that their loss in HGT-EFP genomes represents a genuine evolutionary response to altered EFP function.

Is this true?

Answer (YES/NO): YES